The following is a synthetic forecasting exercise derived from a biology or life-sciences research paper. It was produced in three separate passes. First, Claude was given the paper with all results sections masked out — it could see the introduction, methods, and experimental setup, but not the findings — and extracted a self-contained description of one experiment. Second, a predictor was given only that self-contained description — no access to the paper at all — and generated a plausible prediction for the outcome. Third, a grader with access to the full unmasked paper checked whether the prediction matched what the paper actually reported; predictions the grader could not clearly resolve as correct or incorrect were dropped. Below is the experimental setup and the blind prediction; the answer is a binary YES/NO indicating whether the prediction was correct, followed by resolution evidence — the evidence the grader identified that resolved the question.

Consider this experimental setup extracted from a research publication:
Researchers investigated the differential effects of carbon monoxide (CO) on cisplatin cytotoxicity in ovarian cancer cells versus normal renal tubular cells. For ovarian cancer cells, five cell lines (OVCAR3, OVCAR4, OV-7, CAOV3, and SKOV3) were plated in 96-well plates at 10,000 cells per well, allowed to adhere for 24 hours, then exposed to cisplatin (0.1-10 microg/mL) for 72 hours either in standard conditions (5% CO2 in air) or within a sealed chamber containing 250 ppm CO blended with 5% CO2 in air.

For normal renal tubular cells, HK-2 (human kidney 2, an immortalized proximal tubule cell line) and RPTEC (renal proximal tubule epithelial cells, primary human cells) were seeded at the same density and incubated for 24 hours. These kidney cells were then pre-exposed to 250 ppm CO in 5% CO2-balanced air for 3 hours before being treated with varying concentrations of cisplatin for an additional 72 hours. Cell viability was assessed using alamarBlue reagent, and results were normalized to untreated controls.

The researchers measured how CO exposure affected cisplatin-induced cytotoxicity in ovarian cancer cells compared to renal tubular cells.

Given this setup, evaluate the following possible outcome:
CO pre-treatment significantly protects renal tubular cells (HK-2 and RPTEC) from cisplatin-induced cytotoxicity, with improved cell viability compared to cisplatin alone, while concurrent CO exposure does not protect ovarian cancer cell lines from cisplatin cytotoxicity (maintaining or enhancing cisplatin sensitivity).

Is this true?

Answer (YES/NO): YES